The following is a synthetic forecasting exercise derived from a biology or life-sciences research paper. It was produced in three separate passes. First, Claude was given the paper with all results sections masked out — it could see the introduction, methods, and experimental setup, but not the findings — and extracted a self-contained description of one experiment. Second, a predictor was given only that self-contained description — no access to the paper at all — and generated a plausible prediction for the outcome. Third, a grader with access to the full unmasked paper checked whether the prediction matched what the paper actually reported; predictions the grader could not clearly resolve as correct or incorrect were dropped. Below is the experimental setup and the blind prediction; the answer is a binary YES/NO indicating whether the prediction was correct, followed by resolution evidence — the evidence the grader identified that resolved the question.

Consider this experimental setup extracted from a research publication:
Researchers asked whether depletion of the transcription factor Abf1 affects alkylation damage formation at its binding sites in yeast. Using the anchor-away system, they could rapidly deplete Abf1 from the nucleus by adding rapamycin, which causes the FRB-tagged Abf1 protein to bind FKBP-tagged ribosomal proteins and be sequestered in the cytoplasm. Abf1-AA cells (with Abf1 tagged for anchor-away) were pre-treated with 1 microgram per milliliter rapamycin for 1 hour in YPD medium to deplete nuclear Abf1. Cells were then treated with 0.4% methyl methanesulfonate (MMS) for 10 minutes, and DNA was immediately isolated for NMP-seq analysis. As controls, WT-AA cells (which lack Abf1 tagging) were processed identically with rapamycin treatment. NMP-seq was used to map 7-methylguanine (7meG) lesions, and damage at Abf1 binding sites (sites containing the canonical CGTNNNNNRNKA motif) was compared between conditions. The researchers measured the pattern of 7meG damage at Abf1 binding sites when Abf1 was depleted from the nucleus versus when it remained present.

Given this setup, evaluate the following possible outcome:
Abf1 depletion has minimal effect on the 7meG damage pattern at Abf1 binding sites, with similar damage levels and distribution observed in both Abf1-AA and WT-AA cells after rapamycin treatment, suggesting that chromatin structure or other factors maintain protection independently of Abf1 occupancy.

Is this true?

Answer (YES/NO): NO